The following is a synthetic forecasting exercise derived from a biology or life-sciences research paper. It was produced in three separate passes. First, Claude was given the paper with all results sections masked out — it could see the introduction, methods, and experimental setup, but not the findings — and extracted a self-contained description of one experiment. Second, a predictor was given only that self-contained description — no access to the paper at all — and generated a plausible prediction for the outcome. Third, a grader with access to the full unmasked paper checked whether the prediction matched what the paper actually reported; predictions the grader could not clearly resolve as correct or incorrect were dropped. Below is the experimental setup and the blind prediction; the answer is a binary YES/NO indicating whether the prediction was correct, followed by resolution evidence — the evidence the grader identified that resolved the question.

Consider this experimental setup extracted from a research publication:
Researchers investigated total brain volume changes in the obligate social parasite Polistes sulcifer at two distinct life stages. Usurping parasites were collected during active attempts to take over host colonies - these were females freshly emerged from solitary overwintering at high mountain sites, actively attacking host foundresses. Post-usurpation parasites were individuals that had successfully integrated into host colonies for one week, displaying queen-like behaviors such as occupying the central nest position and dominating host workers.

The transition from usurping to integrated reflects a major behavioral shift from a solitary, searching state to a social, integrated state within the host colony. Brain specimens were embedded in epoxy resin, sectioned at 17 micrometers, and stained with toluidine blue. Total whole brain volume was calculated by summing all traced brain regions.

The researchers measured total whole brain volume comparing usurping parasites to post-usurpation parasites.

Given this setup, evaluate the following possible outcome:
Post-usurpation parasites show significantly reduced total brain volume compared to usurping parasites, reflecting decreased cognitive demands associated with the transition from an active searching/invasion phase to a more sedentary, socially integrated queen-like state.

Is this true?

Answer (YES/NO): NO